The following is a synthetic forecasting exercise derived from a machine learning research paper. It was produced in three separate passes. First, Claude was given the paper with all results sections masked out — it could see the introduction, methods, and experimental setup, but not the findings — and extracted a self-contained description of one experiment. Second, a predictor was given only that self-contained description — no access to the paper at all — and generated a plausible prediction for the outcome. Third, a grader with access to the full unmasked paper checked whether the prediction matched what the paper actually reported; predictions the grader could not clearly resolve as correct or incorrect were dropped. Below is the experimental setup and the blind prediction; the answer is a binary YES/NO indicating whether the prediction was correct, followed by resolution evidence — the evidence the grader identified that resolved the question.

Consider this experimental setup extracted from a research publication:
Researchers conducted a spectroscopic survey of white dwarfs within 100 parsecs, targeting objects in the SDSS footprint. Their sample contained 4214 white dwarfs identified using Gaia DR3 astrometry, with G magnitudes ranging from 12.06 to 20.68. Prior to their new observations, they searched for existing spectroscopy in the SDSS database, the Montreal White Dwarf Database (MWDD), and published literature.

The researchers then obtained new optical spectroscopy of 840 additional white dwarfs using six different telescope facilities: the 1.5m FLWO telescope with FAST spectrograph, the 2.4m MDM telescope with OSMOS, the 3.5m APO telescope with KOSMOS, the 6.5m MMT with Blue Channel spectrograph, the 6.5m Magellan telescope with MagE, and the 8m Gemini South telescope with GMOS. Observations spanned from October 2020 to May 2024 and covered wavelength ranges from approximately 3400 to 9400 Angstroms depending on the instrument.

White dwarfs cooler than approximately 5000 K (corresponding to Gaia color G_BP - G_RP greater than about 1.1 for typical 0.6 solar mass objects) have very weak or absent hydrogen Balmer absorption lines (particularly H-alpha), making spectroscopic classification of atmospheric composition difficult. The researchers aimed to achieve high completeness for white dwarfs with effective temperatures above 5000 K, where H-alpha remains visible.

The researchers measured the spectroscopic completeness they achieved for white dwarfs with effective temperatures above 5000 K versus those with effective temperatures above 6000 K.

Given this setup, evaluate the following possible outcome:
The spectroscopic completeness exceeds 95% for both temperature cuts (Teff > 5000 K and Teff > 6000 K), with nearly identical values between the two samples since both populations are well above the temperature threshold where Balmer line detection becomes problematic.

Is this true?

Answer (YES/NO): NO